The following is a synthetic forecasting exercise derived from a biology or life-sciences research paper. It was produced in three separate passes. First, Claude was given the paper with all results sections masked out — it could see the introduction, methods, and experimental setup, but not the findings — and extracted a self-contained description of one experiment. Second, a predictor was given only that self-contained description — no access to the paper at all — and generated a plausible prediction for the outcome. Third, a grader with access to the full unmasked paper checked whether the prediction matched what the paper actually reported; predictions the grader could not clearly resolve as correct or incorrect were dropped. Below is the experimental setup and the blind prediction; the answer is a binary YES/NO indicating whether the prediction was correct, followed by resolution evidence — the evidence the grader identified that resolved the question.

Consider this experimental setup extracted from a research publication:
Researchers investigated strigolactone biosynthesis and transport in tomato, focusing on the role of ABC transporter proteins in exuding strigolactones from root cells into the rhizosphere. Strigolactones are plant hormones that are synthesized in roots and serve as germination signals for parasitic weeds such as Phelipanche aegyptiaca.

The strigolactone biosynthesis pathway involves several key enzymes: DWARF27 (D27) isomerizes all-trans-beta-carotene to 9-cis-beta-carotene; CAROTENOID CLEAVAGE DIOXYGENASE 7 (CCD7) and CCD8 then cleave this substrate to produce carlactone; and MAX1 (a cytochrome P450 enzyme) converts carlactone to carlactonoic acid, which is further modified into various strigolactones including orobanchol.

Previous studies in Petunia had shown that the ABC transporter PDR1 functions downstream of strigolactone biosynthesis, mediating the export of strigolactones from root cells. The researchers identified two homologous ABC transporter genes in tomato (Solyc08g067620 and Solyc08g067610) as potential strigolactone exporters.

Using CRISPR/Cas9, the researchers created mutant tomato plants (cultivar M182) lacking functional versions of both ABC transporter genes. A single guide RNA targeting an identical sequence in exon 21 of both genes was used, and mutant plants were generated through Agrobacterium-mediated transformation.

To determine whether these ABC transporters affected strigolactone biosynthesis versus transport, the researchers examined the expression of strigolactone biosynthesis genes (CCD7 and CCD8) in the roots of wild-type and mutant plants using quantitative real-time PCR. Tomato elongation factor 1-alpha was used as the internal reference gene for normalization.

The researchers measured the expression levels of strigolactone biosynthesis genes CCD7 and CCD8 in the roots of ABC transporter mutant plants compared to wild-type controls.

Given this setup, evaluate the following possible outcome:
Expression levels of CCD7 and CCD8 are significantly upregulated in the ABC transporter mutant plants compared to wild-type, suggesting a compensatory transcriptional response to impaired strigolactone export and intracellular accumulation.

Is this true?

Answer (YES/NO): NO